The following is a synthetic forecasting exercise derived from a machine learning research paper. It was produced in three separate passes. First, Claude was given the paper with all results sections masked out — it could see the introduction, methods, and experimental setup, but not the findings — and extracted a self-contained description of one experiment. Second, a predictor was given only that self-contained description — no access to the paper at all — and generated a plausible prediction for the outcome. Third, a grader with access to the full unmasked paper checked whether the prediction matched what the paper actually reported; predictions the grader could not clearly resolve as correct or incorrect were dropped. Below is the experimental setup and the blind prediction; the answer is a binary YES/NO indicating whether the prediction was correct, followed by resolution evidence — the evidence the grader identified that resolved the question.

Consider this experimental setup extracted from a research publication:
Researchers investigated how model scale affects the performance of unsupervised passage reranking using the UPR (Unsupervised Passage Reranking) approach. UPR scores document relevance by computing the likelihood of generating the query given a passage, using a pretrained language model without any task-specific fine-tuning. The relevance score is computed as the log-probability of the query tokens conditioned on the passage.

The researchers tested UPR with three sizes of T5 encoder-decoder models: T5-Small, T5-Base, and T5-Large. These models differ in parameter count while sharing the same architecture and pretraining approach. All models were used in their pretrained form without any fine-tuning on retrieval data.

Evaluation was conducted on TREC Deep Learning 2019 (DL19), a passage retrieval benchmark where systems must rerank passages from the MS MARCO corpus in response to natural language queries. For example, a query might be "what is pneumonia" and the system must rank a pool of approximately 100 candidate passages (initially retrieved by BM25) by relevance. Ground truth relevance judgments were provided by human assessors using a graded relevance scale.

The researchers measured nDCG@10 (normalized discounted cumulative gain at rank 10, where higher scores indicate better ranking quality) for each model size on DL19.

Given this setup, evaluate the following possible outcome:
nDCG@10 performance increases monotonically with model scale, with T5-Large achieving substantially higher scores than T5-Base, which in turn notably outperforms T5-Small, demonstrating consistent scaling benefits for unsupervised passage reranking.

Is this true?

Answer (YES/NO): YES